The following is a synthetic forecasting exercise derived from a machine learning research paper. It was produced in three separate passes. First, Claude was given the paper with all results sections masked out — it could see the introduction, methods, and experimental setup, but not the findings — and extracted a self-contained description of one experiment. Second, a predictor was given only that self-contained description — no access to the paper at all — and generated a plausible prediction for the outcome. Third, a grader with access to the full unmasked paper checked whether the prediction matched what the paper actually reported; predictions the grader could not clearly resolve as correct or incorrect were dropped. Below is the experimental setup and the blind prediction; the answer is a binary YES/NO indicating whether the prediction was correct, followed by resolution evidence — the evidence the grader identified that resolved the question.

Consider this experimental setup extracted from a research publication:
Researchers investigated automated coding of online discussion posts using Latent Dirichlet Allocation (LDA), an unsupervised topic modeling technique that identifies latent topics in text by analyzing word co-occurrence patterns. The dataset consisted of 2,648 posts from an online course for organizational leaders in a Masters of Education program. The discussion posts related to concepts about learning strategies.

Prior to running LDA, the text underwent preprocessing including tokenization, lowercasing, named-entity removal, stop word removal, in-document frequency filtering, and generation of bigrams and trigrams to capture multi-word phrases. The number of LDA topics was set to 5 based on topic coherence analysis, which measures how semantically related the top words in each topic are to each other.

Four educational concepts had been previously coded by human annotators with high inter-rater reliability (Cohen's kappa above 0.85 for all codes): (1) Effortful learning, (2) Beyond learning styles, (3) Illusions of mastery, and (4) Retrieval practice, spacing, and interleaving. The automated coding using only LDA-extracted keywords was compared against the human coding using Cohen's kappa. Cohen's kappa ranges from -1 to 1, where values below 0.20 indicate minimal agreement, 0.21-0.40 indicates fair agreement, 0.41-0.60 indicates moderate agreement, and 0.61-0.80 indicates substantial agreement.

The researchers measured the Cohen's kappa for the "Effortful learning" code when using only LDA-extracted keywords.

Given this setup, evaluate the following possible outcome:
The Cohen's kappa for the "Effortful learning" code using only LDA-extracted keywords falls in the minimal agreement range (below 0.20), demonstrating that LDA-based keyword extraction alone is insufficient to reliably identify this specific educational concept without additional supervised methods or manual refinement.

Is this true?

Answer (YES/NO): NO